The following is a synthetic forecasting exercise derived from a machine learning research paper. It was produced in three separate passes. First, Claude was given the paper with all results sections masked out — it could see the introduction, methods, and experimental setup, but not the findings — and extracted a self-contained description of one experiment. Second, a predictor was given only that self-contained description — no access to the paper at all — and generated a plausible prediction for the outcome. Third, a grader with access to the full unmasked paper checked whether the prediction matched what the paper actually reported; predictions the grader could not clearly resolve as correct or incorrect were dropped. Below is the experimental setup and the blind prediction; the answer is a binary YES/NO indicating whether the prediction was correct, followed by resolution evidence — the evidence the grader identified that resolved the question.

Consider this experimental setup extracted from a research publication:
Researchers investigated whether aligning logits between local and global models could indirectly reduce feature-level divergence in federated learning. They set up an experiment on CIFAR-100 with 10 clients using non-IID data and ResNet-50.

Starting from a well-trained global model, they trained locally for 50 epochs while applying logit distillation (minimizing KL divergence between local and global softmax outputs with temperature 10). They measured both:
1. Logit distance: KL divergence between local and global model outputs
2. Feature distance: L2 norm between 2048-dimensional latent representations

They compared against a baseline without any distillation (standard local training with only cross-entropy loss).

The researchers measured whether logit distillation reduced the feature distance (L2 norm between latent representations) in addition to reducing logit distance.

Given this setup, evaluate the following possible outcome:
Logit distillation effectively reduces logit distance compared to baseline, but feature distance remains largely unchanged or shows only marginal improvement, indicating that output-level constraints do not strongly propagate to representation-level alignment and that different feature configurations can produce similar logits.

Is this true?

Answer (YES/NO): NO